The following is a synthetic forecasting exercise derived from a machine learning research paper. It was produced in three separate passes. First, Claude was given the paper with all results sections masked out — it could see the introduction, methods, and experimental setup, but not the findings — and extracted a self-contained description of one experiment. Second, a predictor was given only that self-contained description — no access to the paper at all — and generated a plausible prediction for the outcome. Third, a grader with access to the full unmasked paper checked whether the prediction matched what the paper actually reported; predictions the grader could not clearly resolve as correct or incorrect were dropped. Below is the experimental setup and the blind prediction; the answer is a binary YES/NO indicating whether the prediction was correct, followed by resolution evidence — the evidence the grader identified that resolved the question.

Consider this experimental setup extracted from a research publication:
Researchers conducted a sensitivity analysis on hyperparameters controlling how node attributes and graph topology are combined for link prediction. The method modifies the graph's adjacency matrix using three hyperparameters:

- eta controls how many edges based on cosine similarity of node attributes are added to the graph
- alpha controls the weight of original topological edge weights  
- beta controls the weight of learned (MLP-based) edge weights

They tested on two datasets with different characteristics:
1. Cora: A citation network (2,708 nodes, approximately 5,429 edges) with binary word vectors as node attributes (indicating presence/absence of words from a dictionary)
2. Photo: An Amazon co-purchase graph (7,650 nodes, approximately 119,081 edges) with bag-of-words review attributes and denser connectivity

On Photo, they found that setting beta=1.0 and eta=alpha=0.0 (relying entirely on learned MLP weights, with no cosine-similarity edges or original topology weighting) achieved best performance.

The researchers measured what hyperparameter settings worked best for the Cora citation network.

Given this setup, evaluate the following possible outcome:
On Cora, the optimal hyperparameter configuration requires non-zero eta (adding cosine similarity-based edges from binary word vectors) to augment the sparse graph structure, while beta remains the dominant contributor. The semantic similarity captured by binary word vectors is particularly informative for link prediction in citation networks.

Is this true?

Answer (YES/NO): NO